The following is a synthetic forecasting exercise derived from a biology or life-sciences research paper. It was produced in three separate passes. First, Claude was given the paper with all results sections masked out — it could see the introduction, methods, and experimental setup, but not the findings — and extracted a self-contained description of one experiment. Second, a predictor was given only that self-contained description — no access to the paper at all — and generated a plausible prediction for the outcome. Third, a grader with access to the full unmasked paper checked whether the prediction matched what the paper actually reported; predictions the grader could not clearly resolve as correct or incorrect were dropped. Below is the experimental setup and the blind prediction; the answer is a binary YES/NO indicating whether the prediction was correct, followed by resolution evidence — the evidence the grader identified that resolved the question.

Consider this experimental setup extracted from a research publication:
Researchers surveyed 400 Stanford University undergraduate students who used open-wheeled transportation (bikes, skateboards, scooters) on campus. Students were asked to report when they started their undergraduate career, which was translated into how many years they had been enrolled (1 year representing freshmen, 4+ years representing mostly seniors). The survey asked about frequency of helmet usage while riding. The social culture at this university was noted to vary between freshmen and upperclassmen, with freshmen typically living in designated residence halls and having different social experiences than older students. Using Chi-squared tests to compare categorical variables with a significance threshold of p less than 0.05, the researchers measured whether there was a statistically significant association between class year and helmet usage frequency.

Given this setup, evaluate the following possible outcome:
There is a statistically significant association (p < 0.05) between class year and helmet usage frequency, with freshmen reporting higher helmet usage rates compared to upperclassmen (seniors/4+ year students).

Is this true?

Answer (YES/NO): NO